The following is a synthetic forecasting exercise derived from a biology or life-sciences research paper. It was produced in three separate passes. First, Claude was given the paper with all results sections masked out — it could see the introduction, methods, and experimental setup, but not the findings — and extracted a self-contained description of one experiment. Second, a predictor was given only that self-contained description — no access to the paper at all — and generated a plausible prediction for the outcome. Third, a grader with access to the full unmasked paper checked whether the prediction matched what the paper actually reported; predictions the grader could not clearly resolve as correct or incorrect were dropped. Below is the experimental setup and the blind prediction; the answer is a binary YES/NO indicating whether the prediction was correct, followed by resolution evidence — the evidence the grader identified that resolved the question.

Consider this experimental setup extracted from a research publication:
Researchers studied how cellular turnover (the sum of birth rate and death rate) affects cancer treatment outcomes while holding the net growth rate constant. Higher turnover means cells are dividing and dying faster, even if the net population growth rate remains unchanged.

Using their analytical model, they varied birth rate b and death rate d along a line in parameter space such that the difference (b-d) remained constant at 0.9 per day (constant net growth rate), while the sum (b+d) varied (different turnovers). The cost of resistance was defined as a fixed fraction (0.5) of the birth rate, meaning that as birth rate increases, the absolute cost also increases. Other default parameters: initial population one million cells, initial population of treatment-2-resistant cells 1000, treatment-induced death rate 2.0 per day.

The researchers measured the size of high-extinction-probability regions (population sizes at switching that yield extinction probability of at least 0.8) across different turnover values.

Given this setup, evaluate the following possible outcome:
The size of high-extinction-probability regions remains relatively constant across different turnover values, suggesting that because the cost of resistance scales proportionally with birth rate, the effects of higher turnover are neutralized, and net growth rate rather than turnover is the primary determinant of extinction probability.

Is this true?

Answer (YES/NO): NO